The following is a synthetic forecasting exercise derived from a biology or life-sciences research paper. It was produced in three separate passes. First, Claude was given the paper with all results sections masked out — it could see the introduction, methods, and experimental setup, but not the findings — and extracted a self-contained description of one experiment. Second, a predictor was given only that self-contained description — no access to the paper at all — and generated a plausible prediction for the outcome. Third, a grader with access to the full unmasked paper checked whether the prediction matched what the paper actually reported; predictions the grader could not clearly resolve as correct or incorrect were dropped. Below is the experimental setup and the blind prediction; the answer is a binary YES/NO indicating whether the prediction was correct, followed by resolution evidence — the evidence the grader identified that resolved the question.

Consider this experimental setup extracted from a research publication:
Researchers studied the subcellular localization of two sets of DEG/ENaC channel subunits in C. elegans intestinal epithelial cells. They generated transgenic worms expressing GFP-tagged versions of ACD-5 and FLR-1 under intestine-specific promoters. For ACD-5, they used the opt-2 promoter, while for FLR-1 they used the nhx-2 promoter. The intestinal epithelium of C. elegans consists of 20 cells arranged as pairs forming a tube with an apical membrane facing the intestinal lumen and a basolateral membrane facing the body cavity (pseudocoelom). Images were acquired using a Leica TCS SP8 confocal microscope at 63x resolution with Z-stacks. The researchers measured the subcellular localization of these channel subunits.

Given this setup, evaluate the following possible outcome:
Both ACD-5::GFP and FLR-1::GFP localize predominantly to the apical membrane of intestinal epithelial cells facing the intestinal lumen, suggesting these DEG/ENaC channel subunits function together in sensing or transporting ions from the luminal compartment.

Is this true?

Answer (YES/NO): NO